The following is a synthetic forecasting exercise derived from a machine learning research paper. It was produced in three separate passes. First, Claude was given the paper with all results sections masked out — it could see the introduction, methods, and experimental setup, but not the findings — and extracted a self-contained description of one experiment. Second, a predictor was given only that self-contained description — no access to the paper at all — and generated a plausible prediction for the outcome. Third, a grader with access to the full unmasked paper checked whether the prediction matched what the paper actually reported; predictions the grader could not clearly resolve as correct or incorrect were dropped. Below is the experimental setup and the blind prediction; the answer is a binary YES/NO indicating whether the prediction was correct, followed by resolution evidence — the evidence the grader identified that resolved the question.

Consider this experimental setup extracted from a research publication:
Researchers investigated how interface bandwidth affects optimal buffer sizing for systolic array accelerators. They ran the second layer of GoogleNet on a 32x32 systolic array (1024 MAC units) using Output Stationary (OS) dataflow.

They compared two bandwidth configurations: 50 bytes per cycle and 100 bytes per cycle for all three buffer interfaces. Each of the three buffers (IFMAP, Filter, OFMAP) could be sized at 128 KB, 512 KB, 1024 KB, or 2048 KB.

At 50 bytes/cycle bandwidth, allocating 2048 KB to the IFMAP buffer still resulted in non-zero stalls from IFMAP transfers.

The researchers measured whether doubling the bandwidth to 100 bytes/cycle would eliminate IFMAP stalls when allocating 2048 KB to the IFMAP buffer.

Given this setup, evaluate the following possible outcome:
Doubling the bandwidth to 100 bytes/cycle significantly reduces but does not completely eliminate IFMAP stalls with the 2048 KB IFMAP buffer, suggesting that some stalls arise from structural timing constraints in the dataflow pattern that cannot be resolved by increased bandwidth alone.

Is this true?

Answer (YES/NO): NO